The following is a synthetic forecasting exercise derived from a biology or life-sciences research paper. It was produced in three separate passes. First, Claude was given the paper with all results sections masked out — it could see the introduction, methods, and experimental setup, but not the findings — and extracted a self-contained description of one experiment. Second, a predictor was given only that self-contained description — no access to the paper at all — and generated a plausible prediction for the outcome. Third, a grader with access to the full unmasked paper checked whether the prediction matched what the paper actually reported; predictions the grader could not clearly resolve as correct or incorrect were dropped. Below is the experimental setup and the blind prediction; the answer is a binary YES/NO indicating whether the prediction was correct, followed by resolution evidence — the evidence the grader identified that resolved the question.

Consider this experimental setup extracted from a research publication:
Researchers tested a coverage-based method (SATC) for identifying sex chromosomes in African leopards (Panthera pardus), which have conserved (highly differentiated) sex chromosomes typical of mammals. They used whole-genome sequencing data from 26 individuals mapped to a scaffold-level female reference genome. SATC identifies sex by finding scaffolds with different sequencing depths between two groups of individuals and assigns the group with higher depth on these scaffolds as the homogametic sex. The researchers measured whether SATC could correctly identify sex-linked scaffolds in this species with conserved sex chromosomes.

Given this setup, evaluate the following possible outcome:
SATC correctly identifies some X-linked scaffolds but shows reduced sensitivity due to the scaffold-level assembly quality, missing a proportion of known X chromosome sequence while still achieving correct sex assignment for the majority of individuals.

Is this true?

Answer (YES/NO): NO